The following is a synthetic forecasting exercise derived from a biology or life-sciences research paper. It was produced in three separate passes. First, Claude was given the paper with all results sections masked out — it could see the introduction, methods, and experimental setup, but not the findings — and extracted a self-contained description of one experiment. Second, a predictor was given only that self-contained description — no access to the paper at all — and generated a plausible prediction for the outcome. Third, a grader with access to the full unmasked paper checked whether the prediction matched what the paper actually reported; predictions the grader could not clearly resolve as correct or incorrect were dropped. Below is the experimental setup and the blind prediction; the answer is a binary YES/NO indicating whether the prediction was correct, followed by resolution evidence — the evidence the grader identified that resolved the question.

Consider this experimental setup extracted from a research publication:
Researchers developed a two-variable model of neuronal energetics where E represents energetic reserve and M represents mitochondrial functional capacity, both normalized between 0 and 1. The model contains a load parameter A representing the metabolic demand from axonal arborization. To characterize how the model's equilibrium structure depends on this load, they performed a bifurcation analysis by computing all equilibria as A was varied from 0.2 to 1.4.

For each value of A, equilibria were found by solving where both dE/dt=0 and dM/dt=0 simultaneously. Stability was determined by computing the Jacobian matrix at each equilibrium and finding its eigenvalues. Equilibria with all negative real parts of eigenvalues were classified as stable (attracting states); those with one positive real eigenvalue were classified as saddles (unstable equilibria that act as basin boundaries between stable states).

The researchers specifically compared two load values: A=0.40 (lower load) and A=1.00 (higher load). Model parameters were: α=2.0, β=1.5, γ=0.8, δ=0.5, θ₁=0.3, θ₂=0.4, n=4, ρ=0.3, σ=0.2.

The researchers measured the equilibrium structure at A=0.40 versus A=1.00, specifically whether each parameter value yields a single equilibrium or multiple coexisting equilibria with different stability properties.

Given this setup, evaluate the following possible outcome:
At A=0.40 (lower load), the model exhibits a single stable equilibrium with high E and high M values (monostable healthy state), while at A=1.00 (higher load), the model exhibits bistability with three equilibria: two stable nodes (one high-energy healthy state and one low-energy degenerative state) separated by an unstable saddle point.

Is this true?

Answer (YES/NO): YES